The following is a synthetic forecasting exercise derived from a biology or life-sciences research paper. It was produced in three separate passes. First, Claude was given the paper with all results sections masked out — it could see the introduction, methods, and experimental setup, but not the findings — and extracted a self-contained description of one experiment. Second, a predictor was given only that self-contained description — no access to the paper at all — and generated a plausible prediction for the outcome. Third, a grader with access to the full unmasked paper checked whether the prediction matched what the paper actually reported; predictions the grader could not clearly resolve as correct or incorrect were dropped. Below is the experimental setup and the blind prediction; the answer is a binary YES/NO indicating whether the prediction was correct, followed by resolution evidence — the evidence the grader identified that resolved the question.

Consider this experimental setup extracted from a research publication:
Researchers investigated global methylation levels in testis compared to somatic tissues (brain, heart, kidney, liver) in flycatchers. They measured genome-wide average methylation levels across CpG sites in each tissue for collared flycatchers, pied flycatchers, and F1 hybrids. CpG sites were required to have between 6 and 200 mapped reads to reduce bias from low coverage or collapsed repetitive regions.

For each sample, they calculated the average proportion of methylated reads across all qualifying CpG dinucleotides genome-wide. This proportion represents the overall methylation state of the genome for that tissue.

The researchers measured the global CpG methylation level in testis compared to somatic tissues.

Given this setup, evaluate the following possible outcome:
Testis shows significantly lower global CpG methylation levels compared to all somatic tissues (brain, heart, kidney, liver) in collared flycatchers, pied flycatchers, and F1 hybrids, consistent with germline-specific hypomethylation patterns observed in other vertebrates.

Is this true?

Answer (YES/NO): YES